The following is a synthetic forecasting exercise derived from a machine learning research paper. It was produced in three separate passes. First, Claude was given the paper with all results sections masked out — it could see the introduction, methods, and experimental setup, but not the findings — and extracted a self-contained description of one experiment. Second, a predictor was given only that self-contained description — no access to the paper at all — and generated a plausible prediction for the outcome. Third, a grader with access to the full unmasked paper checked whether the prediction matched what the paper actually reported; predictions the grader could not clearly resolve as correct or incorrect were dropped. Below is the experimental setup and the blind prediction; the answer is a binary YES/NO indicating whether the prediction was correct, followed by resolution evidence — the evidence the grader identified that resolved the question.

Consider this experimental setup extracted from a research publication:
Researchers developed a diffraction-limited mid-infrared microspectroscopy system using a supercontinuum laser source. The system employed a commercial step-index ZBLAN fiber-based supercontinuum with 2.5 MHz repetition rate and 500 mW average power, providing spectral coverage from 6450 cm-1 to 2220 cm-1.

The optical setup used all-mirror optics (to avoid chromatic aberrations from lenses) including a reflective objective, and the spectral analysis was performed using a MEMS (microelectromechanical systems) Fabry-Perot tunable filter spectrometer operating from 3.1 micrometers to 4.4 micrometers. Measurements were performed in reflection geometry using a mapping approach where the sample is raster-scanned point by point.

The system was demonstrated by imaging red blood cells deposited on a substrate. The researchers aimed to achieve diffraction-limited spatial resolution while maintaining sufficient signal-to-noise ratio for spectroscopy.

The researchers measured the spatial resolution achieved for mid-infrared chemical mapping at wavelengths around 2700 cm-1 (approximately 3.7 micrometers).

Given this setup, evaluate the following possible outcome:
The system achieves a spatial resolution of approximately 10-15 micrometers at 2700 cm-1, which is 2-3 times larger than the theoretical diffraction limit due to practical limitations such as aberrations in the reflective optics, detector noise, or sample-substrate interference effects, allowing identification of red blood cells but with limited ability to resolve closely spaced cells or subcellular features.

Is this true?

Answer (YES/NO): NO